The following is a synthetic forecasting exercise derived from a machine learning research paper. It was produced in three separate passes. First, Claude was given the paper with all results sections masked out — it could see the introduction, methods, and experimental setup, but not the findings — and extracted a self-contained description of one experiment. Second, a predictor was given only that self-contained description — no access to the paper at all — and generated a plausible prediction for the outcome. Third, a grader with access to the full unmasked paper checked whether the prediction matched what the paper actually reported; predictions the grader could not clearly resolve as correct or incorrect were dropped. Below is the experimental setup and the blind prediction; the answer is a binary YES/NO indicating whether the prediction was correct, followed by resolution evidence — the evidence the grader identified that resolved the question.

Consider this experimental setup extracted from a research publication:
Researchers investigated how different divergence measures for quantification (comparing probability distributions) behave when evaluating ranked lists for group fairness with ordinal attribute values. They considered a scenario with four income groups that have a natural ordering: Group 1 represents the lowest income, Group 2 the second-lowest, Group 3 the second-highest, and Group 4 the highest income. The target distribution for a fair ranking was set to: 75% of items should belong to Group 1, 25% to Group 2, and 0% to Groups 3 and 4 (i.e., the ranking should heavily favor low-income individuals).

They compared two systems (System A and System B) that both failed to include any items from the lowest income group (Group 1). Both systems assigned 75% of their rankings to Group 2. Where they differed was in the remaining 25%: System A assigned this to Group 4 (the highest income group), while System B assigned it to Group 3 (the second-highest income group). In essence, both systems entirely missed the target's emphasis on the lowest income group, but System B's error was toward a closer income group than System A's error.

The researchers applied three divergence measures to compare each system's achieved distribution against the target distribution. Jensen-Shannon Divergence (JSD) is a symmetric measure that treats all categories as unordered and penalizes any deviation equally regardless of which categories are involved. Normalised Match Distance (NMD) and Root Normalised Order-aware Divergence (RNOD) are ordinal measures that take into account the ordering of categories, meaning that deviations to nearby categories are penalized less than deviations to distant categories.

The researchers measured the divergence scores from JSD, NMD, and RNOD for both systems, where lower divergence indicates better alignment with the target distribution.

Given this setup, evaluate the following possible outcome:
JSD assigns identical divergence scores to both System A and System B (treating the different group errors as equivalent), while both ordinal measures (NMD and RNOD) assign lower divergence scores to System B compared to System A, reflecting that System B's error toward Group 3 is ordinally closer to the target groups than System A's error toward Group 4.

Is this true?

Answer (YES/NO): YES